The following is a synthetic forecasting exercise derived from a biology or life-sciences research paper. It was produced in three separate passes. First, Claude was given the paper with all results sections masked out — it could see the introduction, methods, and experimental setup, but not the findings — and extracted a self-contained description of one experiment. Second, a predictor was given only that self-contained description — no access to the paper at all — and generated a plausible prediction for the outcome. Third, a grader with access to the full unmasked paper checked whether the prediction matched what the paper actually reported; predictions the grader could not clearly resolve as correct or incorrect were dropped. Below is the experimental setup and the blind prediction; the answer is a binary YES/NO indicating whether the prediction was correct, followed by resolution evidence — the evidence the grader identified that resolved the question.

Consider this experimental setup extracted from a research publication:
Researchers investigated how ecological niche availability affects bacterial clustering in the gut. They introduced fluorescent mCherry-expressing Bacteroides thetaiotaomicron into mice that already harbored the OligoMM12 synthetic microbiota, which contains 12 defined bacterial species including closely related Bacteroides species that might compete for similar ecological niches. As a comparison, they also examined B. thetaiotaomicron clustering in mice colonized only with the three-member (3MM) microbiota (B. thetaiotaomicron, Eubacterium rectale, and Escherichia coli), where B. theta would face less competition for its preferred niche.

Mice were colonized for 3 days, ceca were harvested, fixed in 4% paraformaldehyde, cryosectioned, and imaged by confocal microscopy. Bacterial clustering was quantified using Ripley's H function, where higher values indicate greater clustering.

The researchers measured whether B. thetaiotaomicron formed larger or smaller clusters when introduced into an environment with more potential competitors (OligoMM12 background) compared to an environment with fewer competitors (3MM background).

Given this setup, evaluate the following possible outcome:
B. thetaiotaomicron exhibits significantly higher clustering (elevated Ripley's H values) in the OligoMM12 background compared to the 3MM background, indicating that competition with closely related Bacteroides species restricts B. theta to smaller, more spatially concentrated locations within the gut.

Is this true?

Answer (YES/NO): NO